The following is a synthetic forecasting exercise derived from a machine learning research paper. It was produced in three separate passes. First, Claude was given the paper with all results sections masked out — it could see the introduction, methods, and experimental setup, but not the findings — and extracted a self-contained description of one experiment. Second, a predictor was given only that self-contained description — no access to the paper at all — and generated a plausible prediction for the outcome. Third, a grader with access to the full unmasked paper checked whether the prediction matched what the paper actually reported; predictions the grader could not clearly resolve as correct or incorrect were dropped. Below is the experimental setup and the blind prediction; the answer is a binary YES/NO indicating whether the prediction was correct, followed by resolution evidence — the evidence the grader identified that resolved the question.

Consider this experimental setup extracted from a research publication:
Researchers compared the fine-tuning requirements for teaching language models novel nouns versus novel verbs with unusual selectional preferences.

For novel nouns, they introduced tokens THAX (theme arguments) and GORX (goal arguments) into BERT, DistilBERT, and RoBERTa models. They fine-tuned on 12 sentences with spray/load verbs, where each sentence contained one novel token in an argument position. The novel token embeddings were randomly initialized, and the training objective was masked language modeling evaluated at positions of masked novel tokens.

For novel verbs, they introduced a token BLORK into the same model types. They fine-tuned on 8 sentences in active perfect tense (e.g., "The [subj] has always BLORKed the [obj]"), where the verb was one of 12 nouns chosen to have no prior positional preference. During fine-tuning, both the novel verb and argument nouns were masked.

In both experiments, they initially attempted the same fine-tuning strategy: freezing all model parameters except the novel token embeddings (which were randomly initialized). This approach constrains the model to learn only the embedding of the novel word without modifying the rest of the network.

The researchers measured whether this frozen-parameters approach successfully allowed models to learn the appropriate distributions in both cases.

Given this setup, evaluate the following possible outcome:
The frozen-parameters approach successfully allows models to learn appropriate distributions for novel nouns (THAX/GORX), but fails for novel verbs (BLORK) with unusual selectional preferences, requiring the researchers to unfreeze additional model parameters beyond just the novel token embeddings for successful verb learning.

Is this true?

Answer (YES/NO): YES